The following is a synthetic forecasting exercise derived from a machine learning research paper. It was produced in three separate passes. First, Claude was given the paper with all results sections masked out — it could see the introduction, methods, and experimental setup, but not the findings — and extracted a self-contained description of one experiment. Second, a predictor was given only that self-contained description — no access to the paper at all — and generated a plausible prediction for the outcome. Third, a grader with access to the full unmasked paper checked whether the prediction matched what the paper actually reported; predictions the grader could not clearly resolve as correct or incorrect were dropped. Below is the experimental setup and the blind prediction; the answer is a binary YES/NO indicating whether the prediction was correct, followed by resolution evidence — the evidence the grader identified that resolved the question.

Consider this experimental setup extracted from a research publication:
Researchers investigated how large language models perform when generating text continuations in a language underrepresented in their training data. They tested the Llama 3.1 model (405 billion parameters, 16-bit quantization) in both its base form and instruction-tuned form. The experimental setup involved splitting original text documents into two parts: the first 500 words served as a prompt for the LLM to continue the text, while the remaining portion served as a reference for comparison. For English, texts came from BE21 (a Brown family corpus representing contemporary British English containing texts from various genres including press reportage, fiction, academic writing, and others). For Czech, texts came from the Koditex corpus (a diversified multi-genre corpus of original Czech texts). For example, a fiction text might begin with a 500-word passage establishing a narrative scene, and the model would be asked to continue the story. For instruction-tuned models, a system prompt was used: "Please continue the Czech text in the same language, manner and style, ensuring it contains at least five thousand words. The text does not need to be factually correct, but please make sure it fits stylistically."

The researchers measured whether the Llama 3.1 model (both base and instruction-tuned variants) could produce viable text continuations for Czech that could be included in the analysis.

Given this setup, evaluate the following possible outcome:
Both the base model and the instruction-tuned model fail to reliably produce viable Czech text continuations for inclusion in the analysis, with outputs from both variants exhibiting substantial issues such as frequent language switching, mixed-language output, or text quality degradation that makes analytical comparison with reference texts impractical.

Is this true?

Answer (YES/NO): YES